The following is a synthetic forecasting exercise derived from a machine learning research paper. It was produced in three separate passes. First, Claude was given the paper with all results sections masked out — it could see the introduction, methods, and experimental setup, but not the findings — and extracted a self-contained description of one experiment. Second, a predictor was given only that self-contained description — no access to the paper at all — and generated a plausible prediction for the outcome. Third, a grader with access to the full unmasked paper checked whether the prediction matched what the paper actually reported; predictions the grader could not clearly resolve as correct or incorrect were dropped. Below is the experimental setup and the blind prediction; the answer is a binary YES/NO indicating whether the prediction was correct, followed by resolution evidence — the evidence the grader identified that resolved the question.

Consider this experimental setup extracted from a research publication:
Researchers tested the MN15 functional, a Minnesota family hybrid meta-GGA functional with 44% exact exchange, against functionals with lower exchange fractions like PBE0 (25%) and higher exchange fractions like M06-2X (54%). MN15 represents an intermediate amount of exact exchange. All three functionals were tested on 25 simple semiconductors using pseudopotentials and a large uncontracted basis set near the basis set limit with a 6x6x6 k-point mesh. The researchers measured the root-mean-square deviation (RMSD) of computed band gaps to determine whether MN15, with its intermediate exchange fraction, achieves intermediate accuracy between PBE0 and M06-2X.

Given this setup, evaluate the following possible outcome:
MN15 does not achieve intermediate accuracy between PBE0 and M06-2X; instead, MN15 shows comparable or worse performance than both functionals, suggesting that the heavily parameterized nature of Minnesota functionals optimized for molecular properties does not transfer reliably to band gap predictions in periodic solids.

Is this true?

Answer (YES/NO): NO